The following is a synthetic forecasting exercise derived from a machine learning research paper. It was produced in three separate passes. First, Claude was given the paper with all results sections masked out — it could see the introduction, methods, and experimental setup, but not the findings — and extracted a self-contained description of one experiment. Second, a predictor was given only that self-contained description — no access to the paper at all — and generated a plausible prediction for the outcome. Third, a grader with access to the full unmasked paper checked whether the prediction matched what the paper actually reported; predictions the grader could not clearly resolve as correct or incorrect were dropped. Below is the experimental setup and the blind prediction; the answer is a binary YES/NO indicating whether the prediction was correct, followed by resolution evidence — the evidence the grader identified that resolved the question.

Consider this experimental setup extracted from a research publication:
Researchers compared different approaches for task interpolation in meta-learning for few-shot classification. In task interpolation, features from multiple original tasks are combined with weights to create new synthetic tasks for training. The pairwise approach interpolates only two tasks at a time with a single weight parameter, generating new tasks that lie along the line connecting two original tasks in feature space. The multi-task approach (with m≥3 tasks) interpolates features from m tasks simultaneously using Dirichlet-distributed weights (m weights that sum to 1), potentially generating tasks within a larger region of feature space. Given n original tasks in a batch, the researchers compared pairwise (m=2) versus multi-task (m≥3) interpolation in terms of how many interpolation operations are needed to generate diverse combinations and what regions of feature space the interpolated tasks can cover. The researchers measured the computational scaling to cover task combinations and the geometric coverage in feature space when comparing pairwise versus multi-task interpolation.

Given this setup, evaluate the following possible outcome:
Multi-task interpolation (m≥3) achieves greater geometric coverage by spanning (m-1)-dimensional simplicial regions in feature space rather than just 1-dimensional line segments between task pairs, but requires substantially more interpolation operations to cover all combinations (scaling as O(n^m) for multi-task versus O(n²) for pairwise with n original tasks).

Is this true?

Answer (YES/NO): NO